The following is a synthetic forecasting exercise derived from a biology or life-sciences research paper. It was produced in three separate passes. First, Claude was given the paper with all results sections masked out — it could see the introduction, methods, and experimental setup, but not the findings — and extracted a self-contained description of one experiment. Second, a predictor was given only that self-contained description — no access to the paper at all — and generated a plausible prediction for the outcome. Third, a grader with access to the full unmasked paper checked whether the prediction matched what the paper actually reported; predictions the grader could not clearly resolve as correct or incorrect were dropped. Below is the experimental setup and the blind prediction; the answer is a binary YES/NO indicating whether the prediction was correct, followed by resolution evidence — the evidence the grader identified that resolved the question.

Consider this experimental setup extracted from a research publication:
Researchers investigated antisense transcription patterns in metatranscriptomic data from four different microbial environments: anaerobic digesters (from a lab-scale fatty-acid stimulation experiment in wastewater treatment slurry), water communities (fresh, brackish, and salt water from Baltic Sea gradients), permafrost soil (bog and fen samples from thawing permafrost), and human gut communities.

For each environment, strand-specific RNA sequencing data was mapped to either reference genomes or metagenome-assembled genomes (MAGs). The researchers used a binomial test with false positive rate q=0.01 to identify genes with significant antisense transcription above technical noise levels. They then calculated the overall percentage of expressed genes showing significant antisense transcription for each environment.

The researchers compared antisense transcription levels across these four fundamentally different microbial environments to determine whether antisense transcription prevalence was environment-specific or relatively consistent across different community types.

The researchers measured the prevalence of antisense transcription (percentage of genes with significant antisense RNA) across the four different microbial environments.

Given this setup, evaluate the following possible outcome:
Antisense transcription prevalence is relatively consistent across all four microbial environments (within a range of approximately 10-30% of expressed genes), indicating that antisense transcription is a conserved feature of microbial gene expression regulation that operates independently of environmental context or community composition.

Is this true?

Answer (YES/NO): NO